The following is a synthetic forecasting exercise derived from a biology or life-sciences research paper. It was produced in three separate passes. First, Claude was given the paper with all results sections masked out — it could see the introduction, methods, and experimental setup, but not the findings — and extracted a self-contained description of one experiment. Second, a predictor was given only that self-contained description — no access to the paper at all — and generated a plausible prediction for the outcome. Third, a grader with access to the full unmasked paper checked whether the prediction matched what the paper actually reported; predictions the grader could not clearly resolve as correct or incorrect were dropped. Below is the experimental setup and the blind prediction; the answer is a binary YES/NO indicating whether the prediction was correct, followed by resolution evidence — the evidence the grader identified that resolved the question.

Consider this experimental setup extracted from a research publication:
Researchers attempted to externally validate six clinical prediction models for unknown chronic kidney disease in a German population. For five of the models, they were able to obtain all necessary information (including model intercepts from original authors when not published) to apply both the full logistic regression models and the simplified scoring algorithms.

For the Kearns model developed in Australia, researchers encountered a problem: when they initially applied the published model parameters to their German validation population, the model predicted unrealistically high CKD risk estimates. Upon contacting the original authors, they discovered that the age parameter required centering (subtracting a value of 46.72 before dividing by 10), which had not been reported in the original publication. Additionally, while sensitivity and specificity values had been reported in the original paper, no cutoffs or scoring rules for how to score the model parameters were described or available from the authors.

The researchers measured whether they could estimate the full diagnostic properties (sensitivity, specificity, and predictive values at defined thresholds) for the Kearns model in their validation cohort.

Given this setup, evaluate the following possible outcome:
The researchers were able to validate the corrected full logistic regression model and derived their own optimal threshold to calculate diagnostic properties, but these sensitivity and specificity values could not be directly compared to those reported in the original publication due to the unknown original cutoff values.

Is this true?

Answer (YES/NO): NO